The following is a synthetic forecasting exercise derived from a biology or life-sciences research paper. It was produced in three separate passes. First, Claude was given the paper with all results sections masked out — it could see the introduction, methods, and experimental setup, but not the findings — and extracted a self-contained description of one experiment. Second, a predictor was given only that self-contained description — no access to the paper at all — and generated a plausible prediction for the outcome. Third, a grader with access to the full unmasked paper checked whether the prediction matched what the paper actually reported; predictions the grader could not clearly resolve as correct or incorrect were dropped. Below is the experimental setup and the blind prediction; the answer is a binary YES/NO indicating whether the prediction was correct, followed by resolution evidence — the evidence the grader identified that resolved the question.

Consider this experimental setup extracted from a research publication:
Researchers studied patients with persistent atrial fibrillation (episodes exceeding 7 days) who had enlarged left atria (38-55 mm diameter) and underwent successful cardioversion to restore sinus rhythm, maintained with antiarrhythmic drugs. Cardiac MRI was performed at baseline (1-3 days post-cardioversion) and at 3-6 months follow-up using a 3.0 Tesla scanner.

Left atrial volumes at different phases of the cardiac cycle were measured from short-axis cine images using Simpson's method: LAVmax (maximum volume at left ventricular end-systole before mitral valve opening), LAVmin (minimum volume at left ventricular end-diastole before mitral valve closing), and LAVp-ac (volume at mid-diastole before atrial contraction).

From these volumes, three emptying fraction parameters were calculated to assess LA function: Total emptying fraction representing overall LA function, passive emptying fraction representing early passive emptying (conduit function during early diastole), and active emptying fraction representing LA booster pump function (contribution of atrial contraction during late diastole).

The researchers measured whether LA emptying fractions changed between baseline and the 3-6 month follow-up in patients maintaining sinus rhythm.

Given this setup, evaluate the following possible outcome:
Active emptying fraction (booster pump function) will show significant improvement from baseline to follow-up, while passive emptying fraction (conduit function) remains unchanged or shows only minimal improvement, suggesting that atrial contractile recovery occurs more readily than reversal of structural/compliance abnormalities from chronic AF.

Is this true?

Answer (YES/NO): NO